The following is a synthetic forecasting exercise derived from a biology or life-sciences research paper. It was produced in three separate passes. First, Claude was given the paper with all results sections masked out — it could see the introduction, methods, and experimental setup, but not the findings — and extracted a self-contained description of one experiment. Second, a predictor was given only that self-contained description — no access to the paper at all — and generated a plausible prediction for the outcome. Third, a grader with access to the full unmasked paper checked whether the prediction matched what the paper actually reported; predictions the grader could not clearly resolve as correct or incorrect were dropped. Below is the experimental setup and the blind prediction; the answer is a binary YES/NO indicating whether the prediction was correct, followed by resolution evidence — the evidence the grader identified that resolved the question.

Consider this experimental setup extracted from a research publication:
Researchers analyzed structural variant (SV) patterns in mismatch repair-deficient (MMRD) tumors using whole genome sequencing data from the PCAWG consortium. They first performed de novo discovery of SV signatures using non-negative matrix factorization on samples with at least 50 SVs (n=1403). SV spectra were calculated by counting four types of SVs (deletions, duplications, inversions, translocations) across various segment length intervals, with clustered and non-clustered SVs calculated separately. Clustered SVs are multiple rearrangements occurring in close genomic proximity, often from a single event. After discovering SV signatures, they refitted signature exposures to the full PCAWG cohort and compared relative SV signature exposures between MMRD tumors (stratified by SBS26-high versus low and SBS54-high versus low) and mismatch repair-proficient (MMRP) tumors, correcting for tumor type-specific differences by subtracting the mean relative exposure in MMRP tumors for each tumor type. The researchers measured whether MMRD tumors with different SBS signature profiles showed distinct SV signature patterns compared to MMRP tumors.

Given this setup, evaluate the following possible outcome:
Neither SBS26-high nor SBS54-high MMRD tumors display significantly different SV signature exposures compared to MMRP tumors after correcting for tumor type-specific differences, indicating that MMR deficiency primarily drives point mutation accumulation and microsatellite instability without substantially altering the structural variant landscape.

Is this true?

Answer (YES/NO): NO